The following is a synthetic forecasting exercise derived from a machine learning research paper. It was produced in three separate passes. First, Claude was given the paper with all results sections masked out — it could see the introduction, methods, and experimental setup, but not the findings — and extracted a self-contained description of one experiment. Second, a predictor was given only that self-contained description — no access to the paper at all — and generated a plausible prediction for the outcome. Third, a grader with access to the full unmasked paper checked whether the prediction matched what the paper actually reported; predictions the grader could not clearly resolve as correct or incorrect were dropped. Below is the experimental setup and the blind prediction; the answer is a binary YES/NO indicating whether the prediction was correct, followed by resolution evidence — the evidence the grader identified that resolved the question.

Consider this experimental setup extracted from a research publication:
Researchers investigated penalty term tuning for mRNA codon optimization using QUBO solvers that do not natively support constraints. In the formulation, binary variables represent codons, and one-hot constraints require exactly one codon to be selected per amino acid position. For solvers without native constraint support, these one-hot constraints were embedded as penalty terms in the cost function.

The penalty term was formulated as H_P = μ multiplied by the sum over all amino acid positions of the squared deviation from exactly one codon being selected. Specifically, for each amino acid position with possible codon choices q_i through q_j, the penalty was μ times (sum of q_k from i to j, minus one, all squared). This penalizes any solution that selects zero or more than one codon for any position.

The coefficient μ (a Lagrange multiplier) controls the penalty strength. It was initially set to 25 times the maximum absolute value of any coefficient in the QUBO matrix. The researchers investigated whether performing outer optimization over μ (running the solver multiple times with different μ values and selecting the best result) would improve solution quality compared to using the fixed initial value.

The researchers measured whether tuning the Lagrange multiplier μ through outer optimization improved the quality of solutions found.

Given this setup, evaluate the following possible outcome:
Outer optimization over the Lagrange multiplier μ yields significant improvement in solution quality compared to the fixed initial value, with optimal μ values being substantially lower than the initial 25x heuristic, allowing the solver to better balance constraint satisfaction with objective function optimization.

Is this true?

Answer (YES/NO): NO